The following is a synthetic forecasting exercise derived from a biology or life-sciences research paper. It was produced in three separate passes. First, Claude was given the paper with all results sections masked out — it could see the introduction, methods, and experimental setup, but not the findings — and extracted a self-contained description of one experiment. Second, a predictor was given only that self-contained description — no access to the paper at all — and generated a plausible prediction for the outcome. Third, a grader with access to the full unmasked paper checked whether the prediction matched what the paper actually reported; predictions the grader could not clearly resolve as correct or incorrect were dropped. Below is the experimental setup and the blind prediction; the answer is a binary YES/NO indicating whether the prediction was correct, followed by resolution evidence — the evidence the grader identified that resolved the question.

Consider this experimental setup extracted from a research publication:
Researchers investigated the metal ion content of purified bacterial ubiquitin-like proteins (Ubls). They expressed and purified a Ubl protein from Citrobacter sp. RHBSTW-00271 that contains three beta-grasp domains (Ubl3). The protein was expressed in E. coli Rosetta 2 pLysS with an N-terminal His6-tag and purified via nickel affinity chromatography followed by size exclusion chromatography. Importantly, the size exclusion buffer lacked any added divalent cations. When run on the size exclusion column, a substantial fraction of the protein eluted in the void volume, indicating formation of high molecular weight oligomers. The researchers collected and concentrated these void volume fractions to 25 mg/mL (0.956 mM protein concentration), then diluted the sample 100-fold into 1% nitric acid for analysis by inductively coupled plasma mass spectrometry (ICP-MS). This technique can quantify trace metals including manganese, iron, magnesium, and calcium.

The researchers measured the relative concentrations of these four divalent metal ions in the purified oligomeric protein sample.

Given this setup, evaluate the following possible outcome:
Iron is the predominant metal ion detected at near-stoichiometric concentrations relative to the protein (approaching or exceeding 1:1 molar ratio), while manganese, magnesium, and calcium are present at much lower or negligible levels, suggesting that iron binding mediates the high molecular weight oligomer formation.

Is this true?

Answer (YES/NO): NO